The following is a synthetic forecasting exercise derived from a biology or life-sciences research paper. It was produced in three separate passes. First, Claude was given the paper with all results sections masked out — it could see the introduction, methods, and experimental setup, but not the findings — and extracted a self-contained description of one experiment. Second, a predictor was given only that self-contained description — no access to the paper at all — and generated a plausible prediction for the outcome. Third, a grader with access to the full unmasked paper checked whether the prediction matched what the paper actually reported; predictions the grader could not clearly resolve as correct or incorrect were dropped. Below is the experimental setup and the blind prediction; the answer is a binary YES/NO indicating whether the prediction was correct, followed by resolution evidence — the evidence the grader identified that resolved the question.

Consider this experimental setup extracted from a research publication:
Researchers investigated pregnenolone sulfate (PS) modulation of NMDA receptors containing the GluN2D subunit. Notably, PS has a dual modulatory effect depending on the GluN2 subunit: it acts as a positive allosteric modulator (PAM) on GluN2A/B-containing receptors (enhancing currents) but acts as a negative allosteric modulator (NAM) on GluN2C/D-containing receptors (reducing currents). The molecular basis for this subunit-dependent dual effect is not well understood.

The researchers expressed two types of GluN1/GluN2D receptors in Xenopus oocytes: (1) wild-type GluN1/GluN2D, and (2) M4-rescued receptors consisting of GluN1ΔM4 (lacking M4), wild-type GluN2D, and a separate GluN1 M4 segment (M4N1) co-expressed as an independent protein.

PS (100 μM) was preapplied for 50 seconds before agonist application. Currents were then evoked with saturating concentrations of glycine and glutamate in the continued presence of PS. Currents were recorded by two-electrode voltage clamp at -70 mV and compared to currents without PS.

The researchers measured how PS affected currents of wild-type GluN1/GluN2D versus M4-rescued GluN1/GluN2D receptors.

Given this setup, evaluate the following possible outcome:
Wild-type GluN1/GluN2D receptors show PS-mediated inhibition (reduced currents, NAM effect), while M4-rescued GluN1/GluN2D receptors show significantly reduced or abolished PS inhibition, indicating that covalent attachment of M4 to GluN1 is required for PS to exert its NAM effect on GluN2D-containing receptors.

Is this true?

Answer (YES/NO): NO